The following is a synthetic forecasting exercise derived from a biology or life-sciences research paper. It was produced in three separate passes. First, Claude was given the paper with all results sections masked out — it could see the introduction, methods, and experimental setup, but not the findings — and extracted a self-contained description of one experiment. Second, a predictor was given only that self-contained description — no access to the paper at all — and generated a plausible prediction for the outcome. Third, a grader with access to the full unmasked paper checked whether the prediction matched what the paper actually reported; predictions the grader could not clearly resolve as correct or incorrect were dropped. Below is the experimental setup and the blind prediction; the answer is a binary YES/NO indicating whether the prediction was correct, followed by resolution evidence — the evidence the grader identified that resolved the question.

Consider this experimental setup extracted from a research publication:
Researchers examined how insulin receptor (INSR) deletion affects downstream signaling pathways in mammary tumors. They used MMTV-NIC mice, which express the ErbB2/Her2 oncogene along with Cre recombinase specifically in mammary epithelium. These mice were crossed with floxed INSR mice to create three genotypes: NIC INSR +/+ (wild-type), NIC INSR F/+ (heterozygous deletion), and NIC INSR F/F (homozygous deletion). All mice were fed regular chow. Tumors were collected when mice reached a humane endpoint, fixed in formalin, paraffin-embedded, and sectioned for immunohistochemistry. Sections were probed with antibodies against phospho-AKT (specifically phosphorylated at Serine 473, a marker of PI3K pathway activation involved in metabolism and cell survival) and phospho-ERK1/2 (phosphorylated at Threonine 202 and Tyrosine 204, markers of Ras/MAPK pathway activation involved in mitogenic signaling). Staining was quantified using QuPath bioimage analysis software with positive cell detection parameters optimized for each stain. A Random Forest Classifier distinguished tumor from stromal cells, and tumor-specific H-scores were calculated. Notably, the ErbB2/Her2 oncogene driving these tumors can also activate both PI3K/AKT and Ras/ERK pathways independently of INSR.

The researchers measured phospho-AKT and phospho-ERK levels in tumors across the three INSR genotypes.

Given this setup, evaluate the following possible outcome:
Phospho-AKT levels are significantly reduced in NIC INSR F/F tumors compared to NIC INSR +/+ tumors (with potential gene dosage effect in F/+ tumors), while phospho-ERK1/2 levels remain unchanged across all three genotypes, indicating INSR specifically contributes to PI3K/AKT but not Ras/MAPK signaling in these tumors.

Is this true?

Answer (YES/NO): NO